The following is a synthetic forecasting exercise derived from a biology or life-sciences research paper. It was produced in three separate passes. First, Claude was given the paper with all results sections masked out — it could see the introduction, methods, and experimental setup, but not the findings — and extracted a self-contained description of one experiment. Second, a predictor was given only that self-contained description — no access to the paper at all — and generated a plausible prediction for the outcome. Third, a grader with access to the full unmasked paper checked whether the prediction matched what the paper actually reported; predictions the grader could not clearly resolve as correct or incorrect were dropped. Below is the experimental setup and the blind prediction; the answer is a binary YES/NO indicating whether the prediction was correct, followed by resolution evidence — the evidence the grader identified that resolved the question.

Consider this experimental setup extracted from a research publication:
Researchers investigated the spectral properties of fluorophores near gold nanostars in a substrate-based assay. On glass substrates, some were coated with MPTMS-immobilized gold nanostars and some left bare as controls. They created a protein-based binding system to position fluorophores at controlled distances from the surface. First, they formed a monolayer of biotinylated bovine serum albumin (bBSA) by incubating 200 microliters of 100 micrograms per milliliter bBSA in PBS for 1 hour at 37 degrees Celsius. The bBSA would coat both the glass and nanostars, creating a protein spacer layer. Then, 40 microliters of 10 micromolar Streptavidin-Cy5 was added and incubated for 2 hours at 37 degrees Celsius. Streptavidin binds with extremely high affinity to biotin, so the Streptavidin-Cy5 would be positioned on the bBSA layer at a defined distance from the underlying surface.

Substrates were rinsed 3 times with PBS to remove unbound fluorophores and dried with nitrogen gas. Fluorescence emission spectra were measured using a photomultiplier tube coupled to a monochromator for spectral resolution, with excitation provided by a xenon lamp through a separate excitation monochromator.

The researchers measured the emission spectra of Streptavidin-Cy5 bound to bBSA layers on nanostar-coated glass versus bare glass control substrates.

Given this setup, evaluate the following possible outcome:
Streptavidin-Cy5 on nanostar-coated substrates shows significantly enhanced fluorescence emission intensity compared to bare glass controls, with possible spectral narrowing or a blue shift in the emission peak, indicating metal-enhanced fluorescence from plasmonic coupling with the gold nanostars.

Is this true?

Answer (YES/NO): NO